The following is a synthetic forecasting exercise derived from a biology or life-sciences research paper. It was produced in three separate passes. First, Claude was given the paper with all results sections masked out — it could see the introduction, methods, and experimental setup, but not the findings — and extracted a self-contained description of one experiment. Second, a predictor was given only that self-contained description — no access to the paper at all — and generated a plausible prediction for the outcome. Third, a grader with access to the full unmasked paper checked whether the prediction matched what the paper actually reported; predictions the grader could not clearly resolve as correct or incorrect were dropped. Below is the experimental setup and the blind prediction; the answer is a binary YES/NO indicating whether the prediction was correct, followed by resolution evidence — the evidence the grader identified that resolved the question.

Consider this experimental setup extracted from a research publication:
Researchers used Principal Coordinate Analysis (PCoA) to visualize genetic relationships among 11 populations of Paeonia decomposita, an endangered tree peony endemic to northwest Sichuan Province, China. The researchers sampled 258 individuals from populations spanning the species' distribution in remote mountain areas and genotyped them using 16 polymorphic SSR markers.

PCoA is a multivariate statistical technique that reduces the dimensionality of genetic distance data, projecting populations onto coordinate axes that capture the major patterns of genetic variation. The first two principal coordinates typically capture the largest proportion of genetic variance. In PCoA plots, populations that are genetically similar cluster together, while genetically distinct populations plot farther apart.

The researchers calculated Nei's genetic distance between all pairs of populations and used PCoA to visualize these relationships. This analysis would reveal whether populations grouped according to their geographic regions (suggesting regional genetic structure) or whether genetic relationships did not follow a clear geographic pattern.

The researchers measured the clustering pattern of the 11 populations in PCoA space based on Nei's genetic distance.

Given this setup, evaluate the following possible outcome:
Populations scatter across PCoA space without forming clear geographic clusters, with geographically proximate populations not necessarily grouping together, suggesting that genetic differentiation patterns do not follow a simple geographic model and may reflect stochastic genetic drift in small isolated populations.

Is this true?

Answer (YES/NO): NO